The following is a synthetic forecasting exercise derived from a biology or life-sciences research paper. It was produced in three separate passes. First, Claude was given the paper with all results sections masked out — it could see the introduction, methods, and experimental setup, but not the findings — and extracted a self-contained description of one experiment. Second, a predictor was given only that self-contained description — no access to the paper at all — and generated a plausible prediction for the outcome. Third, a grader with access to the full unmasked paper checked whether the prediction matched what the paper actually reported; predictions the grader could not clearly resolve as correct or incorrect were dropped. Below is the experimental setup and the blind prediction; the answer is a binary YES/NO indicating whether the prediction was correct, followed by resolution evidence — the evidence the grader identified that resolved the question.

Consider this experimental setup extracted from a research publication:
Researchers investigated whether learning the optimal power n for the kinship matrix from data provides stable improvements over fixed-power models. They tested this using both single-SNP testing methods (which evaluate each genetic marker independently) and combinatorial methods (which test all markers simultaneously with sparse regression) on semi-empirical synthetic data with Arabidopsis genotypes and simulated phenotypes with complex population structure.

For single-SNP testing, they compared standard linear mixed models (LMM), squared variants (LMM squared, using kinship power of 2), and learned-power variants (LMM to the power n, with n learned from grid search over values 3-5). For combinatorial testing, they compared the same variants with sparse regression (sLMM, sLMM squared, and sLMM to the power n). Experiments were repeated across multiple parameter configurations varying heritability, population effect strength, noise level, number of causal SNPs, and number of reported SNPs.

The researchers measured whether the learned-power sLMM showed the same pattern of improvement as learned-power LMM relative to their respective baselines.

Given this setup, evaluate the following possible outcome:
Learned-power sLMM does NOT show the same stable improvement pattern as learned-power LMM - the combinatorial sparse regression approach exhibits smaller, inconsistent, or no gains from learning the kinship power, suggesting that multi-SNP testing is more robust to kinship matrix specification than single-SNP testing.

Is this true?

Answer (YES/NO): YES